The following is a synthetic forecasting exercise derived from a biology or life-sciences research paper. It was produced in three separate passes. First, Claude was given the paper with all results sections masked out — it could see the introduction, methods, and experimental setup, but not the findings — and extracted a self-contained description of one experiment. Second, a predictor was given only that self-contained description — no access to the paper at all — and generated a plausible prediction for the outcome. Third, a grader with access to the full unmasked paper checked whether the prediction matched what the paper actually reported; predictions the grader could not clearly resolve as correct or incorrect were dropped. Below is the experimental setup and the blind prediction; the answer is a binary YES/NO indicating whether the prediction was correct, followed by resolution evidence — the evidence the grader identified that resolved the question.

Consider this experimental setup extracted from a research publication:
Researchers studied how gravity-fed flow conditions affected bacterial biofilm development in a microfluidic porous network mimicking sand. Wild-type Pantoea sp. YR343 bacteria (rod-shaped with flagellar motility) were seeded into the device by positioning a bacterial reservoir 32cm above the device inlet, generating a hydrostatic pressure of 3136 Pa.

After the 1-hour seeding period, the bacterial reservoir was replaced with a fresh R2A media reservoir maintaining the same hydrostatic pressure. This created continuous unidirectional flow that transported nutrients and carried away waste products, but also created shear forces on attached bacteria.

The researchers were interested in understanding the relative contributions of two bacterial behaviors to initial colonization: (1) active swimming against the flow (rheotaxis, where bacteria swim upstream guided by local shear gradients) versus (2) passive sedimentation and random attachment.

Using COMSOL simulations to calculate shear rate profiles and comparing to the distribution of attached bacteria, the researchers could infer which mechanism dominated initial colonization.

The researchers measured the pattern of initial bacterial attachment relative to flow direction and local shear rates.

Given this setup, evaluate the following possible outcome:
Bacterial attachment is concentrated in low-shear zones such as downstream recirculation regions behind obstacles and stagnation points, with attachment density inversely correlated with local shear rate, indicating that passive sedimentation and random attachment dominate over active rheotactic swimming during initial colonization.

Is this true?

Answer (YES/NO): NO